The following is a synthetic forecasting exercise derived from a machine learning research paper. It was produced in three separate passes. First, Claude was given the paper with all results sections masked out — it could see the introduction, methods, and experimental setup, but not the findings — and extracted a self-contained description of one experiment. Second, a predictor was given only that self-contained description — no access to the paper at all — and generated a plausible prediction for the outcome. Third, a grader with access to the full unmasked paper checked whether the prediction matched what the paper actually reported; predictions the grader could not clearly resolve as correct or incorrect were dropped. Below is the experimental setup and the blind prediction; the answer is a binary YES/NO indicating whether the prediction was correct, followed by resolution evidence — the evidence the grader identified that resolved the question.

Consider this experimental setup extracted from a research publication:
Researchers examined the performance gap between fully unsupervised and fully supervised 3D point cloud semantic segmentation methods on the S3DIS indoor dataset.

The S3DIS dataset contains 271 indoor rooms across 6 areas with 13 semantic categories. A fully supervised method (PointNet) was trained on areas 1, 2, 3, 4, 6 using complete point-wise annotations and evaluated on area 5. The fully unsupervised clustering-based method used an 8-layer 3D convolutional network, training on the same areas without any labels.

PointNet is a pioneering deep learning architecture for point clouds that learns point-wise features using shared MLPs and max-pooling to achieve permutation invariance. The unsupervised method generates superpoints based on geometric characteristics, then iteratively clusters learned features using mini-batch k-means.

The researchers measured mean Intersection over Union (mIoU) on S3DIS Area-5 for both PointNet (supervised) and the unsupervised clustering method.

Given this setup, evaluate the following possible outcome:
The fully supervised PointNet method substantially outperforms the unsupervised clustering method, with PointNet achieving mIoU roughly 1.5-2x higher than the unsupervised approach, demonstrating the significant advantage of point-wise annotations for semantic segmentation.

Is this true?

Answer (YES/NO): NO